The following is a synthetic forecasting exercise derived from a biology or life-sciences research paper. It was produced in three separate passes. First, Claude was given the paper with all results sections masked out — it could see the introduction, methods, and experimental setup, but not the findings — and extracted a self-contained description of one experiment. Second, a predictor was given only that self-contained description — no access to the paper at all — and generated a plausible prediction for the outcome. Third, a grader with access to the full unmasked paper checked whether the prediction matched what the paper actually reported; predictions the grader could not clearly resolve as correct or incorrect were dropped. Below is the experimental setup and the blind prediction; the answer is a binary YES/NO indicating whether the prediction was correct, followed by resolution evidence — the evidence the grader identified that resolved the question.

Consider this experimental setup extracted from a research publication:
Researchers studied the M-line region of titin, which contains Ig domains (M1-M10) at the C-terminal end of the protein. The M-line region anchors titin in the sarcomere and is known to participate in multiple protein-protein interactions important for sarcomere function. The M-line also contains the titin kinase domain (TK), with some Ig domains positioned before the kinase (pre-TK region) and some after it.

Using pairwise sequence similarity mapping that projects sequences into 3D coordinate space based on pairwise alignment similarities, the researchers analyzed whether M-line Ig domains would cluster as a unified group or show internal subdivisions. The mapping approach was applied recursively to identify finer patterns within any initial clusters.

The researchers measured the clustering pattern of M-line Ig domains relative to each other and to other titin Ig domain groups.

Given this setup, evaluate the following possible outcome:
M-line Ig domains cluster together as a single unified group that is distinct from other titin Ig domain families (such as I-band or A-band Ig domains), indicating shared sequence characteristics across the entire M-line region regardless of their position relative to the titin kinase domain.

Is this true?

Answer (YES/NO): NO